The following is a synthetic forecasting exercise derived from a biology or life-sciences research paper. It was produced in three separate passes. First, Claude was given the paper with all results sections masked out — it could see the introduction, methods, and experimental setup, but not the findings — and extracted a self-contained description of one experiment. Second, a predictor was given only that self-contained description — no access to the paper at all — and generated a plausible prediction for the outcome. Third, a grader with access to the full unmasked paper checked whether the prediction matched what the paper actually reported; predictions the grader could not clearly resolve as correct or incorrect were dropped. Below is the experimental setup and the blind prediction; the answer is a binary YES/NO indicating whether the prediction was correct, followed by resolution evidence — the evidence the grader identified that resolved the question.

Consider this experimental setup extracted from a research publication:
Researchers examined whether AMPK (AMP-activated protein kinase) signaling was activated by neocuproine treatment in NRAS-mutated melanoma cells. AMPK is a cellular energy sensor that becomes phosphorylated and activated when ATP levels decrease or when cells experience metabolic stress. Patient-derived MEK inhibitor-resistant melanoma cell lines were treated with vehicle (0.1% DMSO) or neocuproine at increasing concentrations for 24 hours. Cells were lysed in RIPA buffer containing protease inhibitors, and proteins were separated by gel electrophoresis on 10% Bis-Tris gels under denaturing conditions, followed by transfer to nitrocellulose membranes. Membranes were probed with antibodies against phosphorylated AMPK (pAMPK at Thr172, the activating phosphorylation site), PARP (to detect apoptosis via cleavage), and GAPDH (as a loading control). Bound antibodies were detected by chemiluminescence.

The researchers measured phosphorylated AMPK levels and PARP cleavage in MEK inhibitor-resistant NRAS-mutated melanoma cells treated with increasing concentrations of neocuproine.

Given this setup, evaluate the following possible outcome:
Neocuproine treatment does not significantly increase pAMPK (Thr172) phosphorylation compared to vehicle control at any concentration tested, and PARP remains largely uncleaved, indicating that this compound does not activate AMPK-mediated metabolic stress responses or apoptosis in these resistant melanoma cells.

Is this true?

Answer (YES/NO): NO